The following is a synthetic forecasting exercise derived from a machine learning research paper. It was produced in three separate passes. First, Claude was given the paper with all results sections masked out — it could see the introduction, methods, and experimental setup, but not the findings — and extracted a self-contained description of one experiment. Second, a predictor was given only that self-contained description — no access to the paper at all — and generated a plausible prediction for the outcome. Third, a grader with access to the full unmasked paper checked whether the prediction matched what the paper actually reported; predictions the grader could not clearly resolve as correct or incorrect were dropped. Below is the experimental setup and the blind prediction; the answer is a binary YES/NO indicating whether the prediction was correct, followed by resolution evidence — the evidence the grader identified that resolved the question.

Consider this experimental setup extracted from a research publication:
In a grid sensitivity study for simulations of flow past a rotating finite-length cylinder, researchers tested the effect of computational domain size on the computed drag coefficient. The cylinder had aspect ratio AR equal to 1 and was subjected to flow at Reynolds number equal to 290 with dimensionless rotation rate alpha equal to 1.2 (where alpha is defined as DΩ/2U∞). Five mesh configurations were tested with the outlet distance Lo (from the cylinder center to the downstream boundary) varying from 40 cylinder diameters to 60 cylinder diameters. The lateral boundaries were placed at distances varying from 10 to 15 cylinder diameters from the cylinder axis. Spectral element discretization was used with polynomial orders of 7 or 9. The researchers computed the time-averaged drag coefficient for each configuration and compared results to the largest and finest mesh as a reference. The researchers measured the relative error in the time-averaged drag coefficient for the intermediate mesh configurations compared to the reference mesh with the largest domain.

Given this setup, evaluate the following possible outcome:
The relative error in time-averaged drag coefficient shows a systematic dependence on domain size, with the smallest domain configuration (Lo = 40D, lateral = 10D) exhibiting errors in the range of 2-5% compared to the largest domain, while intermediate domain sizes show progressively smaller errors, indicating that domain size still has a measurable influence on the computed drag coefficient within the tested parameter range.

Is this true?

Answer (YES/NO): NO